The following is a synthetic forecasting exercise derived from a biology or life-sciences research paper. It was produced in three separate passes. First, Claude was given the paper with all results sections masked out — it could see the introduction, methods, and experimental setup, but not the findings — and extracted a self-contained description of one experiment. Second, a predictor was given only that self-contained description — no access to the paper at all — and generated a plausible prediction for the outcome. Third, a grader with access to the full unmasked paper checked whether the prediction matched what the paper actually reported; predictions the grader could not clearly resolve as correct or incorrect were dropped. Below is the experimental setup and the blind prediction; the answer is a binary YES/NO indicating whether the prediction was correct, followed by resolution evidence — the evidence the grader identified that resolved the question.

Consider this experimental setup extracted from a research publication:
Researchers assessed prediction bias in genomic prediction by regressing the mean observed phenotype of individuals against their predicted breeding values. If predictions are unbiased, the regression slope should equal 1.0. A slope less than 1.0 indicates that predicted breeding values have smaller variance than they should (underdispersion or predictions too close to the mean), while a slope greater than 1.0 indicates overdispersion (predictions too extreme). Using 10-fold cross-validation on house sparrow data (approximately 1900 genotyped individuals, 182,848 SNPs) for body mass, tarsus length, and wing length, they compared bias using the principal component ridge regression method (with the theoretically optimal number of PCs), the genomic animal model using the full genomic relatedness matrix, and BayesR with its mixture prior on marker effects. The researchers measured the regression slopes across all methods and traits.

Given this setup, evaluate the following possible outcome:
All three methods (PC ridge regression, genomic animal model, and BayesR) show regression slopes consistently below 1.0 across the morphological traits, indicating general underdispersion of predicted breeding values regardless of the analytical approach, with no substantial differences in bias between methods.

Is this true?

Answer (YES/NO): NO